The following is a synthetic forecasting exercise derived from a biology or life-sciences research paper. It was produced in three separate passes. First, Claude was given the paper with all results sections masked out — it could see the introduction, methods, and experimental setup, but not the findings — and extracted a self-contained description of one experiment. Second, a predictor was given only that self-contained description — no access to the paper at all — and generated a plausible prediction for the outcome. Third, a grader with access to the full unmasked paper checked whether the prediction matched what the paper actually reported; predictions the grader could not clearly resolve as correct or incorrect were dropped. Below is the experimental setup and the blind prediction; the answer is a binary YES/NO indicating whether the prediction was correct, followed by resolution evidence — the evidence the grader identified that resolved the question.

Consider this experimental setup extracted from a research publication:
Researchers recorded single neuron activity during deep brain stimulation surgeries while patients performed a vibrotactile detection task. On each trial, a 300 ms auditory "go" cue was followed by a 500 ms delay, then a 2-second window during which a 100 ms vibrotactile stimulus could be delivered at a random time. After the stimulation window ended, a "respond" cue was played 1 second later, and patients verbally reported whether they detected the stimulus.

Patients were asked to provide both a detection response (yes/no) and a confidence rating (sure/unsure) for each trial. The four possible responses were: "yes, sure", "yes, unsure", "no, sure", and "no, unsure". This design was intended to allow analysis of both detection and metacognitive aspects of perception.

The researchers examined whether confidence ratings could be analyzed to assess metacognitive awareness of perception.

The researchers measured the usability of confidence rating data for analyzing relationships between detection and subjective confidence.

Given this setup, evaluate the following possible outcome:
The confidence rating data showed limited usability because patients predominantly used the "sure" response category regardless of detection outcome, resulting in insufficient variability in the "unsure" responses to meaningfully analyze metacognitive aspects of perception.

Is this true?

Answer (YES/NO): NO